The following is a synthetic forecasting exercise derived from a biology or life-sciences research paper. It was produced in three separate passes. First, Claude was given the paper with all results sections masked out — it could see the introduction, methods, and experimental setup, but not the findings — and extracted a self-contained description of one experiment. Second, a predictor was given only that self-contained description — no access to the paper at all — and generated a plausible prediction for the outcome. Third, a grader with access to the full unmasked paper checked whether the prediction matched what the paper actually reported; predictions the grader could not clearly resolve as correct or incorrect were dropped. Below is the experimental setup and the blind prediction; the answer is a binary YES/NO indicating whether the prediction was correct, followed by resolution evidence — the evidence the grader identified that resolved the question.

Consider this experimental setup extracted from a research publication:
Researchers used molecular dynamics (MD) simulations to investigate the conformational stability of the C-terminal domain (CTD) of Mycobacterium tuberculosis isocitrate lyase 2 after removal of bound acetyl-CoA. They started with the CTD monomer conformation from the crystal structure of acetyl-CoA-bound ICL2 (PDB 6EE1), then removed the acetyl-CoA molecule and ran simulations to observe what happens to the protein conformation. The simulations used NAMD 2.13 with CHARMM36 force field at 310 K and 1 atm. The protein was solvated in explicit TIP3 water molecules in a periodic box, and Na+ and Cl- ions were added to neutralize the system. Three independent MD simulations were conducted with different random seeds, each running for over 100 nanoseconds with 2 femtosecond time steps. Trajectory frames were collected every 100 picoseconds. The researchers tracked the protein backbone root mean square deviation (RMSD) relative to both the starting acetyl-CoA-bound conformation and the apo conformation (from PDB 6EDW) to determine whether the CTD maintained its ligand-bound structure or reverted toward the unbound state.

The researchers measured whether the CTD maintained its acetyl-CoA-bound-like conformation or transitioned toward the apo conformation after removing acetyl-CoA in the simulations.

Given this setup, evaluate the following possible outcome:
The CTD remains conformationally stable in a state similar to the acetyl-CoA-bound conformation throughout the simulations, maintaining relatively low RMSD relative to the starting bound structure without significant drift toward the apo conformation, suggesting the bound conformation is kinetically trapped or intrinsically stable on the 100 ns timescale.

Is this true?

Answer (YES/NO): NO